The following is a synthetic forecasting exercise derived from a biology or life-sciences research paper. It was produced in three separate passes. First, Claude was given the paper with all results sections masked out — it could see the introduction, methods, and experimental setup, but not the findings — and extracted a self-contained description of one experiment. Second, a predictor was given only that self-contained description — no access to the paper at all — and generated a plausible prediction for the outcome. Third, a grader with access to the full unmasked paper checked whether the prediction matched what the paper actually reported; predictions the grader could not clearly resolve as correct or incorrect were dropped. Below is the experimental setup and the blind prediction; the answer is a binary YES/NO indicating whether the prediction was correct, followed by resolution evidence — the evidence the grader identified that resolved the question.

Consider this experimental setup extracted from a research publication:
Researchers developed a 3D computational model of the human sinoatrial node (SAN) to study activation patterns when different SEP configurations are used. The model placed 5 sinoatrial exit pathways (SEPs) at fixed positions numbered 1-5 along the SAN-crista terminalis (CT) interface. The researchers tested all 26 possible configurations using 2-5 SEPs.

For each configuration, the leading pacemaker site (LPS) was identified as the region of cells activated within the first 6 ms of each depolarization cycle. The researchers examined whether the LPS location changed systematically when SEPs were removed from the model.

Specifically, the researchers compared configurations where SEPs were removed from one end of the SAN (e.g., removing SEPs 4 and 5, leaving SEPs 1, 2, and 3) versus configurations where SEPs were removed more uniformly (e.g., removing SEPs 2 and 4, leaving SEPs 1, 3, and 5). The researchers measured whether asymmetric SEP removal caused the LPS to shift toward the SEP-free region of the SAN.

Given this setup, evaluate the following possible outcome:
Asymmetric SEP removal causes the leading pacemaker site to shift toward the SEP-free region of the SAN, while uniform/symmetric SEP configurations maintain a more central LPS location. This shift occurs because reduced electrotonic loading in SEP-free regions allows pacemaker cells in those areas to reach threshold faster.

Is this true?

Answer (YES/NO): YES